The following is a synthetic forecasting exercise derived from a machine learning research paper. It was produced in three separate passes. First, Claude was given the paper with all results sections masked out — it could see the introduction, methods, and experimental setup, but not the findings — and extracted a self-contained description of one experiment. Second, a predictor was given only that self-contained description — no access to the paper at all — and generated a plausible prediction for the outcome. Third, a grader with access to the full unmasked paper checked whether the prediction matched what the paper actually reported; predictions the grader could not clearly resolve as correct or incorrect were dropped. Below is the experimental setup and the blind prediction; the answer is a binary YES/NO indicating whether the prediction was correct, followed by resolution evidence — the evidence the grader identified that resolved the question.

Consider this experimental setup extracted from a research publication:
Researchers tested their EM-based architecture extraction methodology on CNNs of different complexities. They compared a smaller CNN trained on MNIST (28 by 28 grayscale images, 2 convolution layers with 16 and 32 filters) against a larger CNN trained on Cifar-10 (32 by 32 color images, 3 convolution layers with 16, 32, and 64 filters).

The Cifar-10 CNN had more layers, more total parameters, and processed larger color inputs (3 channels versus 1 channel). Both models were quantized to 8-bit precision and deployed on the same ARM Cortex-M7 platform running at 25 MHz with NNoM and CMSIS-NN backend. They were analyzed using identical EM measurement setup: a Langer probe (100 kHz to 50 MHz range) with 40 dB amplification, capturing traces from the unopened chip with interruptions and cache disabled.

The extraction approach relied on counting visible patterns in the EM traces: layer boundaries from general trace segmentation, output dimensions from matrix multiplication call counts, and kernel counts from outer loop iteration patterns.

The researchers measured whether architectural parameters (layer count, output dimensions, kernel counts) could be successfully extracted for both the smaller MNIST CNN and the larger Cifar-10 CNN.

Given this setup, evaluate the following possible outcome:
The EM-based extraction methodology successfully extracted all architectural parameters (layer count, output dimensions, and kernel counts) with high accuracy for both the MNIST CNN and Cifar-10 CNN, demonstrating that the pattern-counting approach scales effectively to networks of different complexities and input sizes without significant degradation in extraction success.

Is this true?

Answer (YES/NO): YES